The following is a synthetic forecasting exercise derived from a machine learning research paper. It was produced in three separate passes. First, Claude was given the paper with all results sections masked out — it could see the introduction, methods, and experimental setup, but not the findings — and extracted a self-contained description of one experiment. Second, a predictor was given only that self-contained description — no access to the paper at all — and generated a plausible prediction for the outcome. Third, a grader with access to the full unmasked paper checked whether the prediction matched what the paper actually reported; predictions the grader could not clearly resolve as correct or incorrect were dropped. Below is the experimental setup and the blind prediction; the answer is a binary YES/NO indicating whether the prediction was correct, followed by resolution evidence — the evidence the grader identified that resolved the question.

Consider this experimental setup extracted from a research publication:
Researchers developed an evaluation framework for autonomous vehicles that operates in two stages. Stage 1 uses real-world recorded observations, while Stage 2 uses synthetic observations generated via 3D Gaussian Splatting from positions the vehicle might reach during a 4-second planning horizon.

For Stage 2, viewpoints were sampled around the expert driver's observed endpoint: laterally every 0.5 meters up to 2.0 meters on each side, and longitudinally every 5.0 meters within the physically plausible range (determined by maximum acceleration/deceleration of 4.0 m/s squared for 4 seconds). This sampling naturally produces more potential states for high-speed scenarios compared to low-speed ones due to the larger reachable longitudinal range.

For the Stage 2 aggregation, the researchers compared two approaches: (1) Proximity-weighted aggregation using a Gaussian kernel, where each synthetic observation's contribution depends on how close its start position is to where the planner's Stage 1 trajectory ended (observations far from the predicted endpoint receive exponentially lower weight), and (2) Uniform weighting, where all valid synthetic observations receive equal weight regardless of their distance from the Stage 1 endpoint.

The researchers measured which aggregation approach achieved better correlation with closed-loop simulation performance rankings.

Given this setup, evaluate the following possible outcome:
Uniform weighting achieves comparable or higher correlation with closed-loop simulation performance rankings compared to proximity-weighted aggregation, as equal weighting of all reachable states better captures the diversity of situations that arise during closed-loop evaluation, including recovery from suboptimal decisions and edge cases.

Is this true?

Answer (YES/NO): NO